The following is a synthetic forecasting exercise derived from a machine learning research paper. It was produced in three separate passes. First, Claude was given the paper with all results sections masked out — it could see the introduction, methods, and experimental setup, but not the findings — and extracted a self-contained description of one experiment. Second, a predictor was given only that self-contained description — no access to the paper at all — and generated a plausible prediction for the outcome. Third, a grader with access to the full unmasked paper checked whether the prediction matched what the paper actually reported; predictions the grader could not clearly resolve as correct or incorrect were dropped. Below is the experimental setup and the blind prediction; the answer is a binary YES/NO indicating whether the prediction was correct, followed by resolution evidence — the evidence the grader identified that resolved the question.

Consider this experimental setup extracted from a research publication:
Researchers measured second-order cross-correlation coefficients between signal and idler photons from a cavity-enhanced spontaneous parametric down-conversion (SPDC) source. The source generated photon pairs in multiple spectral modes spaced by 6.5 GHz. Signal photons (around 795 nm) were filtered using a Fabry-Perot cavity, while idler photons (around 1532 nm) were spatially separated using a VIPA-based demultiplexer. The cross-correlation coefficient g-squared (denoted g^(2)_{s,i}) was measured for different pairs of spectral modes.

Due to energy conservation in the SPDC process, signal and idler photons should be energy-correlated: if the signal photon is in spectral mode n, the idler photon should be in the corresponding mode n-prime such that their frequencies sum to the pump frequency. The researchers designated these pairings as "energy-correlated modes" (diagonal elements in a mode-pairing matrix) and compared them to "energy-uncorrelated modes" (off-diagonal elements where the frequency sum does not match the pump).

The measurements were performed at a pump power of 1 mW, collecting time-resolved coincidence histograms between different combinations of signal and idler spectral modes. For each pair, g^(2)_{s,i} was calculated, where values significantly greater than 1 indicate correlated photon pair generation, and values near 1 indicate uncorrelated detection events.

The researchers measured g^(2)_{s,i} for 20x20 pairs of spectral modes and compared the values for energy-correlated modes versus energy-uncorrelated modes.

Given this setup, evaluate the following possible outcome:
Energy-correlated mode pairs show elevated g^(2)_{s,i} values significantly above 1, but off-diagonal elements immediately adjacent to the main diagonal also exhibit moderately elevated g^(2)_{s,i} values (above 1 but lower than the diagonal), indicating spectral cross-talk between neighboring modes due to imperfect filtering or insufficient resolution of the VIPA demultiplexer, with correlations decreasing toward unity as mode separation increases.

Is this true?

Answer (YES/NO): YES